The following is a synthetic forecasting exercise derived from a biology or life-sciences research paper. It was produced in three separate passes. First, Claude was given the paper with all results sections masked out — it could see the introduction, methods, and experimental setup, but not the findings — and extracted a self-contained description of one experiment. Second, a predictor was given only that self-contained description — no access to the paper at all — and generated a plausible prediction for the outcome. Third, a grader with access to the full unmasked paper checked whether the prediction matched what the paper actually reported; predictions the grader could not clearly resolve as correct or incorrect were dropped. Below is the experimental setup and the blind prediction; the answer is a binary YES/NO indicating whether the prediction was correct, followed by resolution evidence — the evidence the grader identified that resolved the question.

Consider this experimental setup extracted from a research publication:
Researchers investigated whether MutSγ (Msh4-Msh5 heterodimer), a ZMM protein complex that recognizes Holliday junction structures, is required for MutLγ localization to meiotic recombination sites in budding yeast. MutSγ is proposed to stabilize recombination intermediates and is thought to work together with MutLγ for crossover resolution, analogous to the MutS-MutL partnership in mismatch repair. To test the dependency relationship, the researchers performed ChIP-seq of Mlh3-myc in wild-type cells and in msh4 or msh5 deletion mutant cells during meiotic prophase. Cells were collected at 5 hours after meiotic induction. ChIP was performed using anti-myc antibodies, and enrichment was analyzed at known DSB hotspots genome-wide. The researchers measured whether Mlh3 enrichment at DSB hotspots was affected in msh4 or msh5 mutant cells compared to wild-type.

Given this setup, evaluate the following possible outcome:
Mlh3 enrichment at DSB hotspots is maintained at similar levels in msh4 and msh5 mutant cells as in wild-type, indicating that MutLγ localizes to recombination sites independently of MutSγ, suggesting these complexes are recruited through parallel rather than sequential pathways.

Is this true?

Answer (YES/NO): NO